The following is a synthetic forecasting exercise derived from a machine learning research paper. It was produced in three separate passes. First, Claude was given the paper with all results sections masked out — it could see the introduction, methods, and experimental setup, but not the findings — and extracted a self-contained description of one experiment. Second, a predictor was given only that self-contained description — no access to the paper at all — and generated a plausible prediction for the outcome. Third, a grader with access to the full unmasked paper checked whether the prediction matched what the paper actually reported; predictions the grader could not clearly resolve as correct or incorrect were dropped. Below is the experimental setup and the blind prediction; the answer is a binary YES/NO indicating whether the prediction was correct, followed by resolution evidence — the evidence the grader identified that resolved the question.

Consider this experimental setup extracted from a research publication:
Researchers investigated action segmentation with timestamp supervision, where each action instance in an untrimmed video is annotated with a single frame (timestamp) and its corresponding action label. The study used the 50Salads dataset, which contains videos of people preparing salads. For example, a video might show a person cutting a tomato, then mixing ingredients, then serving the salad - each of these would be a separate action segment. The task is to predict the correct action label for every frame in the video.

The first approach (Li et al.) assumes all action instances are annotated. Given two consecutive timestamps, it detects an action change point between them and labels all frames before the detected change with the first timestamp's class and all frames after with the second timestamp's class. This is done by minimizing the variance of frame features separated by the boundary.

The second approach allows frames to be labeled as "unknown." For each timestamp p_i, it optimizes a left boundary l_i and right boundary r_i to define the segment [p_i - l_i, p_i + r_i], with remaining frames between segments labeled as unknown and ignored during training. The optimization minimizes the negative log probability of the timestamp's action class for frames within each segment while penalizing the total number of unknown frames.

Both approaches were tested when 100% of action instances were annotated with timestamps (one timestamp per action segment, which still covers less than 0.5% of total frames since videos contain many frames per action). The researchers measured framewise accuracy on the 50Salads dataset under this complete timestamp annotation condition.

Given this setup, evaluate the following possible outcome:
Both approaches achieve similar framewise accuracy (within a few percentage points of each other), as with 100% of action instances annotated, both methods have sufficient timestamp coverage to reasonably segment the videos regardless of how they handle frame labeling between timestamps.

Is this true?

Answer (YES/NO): NO